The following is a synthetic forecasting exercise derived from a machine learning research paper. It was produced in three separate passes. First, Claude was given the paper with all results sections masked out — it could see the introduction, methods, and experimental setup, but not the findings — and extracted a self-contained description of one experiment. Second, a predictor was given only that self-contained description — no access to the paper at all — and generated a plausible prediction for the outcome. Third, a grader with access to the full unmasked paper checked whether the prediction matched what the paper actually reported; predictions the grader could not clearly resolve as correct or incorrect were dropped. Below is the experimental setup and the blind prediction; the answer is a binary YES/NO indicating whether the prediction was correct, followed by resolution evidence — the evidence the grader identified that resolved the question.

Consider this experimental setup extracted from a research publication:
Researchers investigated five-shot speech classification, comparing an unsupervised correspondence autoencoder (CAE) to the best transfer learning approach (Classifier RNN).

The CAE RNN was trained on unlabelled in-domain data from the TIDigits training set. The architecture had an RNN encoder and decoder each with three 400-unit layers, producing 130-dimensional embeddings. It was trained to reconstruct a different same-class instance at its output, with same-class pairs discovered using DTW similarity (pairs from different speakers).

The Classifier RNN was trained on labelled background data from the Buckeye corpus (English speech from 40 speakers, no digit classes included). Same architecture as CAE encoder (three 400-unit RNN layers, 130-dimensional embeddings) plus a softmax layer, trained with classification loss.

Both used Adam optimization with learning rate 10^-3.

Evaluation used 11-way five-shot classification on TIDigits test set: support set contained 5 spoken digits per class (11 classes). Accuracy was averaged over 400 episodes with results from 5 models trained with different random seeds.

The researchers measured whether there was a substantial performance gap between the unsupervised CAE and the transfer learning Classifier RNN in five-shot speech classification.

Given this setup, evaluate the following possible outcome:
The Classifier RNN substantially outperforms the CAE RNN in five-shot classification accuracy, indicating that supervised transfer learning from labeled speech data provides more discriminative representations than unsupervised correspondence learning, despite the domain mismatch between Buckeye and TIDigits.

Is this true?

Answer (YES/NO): NO